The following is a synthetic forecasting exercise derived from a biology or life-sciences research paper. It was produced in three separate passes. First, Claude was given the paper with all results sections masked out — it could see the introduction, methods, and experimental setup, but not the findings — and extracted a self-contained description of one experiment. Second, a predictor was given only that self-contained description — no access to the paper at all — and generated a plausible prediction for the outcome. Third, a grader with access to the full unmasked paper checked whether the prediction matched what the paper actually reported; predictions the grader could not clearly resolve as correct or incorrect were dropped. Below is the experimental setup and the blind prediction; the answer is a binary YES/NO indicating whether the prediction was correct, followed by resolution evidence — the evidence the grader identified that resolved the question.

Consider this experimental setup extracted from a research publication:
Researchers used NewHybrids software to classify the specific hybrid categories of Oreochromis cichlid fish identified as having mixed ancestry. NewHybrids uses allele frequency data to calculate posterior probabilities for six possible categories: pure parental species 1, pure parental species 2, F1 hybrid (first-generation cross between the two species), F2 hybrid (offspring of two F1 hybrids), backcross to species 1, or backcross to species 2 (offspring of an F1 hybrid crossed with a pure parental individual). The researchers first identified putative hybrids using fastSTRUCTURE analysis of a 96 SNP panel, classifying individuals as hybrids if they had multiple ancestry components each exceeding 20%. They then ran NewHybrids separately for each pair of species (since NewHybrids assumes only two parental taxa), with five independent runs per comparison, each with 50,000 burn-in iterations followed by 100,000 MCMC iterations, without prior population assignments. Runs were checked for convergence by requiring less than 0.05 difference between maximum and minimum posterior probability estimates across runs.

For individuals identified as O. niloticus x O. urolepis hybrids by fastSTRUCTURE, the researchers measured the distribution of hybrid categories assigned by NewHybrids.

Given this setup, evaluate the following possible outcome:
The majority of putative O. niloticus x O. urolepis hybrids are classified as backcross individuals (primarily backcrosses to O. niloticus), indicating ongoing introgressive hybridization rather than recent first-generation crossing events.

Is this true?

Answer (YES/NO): NO